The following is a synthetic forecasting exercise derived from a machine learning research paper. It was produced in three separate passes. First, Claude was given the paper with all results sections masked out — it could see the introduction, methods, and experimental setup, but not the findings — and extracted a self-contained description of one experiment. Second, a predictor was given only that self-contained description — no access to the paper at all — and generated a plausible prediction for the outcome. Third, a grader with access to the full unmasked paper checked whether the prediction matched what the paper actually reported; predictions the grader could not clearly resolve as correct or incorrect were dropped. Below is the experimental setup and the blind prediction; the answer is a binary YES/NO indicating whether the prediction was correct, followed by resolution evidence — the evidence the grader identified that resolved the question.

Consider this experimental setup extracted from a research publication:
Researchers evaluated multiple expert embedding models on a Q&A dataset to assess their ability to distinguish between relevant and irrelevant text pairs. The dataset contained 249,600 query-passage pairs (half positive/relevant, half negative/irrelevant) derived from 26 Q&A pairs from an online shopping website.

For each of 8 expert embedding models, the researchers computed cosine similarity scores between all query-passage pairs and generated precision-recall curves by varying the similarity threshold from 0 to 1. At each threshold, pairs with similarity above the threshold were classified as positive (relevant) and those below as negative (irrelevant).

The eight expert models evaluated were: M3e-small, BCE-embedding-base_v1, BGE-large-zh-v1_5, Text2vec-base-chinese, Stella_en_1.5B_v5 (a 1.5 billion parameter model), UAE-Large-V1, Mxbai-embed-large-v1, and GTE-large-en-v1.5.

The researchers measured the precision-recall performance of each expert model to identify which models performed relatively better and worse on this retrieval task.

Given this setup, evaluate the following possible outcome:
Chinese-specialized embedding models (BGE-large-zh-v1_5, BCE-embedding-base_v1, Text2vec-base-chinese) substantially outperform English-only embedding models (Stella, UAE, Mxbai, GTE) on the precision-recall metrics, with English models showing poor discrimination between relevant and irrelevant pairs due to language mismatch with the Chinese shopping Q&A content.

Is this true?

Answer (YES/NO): NO